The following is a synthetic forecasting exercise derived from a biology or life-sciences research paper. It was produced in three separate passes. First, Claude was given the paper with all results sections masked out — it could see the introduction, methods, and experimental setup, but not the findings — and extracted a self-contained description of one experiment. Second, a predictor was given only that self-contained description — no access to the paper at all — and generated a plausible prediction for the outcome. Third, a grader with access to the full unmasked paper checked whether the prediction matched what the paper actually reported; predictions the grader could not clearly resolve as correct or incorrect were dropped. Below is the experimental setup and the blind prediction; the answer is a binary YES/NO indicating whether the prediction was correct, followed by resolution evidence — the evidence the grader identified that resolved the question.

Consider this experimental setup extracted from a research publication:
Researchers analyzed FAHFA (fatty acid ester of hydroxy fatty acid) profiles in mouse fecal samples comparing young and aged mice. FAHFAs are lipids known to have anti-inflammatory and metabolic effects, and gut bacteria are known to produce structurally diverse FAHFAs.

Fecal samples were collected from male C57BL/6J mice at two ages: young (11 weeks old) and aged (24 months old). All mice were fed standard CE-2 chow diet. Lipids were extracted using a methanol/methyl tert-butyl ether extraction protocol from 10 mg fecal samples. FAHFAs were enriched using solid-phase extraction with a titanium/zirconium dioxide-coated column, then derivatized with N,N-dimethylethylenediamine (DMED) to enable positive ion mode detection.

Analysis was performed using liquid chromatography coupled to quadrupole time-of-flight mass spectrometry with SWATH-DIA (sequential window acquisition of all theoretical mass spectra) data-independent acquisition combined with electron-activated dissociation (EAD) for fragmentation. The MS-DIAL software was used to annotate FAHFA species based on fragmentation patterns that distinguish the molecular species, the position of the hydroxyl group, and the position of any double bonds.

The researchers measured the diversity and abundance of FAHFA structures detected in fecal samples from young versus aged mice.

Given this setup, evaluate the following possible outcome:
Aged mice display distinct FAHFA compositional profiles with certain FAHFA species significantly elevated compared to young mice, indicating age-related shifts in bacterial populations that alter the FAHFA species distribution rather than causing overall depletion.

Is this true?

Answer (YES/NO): YES